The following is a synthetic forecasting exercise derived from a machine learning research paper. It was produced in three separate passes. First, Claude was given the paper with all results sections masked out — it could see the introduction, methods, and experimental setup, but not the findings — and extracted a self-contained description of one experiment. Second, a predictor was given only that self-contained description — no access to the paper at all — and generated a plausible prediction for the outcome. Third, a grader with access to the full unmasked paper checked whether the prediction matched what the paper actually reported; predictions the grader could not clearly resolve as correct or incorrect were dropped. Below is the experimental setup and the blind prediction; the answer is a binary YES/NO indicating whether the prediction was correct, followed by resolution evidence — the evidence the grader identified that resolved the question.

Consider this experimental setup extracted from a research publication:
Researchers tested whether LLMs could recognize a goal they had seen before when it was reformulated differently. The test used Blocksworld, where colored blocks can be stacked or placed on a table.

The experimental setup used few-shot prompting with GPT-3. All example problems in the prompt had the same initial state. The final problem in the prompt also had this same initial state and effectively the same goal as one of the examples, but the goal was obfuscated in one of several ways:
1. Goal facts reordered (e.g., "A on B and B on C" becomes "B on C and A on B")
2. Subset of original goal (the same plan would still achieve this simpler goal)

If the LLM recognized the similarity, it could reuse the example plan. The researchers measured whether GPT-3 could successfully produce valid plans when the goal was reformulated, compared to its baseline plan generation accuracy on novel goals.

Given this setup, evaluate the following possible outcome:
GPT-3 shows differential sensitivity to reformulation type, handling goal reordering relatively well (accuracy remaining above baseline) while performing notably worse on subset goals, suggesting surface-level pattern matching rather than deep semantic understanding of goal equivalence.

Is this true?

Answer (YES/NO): NO